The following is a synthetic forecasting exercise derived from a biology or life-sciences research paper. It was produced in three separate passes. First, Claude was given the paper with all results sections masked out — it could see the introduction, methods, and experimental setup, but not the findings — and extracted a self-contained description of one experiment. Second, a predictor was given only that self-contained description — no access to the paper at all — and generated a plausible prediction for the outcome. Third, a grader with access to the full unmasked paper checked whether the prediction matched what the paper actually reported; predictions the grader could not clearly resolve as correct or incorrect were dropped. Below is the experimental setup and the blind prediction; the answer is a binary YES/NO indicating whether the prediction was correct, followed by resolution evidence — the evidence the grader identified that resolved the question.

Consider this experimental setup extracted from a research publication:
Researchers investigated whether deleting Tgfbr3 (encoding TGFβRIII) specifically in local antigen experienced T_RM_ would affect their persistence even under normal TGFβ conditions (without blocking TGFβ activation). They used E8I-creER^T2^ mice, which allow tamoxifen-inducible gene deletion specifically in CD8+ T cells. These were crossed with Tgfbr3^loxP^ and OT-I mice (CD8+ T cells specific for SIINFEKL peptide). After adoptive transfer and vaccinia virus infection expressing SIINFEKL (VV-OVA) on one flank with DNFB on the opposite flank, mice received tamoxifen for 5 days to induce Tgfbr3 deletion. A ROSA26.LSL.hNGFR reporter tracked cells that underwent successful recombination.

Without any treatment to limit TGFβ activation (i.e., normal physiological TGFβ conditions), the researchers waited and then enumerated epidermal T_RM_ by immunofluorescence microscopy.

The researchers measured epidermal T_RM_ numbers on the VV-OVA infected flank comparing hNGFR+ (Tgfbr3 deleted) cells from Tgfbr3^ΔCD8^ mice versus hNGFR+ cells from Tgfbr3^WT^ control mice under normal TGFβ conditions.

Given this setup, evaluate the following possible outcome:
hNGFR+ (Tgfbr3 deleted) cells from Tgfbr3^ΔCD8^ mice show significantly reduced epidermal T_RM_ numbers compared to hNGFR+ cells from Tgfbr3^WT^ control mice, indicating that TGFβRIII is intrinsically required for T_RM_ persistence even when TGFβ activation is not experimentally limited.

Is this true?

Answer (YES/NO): NO